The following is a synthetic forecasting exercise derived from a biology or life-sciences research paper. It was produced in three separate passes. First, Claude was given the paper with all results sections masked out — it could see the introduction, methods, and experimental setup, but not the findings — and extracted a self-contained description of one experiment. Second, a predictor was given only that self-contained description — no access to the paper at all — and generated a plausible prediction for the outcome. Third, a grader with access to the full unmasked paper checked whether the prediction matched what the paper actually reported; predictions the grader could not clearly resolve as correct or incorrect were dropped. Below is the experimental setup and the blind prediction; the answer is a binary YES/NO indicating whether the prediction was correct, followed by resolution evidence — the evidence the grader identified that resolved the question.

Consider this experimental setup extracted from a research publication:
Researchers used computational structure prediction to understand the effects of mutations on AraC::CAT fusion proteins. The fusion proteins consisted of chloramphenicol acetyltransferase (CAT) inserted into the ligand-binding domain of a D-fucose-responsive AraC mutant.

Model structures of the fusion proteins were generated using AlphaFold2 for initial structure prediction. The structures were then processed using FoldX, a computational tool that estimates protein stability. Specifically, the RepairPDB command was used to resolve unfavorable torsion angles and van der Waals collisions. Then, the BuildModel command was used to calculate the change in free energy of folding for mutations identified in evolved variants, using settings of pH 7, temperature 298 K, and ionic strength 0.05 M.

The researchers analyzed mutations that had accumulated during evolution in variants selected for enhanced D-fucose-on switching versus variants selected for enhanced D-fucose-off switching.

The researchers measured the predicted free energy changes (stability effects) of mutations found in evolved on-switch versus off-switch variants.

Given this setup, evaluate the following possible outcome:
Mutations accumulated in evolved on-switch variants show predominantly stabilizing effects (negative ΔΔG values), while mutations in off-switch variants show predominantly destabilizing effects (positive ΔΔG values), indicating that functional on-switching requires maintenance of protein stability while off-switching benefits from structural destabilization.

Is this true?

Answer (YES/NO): NO